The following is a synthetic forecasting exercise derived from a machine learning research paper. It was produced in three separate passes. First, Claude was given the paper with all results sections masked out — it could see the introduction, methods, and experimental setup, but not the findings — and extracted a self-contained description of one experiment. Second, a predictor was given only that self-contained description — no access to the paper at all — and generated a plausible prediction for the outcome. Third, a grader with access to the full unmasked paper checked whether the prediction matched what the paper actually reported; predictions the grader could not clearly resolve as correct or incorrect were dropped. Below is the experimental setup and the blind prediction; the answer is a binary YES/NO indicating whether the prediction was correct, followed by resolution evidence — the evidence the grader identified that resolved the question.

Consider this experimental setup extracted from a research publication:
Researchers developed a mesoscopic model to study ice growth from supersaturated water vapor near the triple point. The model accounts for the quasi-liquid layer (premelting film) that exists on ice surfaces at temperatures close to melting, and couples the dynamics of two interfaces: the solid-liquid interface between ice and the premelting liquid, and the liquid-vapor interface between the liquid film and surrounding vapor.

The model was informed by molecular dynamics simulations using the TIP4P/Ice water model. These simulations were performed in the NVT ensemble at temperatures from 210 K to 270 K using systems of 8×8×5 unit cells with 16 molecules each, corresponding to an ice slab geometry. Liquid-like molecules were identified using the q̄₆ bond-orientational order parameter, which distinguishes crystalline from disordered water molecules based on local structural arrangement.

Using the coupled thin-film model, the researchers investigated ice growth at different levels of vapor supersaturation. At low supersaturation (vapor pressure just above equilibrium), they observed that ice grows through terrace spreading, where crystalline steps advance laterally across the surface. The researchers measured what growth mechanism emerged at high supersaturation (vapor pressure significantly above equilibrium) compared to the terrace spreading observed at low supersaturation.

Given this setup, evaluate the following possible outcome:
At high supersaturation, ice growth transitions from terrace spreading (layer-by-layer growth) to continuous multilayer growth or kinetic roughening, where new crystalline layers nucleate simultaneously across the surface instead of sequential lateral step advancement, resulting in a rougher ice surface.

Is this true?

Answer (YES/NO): NO